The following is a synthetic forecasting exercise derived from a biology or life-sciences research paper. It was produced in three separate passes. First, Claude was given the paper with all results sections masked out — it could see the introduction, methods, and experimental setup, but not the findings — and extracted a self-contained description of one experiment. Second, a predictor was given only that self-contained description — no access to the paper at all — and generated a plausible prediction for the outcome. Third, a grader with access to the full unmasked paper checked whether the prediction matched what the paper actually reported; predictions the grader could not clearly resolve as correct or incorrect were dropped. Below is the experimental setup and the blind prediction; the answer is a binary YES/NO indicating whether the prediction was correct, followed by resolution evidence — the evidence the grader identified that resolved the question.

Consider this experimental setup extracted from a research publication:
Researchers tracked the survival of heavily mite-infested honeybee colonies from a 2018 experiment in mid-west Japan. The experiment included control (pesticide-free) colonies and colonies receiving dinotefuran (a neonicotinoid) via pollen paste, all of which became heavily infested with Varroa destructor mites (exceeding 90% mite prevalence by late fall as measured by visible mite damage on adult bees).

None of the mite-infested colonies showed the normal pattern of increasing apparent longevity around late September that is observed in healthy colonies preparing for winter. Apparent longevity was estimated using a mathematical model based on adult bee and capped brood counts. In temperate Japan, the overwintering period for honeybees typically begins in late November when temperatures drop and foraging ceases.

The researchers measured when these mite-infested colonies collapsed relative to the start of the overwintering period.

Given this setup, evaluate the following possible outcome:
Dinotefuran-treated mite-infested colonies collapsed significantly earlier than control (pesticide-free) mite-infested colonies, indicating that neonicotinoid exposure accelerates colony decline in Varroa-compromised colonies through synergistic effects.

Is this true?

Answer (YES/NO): NO